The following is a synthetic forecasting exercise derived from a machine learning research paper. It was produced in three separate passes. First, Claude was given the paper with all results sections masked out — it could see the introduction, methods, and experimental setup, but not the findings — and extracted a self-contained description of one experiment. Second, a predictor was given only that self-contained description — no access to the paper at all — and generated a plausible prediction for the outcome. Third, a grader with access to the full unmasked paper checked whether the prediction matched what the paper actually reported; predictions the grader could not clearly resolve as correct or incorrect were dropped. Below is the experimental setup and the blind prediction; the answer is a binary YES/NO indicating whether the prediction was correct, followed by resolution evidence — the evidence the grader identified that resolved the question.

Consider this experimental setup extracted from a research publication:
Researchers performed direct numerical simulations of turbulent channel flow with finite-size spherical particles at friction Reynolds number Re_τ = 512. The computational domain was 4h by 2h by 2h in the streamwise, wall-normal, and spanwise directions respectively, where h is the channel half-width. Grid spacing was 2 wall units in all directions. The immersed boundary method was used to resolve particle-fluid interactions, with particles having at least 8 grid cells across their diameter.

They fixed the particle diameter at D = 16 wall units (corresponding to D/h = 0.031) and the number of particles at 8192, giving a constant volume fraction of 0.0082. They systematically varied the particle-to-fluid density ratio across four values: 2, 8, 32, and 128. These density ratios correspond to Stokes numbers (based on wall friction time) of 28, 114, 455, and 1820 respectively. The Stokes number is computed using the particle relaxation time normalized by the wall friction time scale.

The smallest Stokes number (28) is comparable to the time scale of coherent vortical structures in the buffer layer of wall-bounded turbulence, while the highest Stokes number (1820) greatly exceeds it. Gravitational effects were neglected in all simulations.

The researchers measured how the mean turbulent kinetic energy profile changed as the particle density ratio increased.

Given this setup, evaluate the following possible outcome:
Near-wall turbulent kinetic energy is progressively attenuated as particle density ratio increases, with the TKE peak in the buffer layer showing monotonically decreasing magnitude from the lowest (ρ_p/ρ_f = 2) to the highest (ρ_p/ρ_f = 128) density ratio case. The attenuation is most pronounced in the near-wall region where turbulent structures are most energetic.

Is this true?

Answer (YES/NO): YES